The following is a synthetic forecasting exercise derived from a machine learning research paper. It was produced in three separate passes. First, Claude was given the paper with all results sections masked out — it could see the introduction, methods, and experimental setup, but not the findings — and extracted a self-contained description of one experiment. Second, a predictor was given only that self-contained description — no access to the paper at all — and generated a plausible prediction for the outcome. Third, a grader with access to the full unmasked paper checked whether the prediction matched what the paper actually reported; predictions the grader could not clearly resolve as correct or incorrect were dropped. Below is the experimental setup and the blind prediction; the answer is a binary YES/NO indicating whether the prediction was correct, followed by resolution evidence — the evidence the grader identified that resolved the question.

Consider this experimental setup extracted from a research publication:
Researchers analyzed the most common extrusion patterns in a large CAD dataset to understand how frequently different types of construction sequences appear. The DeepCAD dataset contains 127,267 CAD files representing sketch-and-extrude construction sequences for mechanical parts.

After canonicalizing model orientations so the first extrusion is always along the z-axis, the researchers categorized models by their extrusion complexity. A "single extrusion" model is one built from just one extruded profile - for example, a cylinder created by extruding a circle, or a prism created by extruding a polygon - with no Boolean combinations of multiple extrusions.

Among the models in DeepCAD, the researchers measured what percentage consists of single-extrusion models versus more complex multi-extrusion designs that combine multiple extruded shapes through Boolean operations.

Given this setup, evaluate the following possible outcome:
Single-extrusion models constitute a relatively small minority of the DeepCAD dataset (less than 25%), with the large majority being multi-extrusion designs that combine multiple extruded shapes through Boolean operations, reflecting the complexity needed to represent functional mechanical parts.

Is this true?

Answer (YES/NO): NO